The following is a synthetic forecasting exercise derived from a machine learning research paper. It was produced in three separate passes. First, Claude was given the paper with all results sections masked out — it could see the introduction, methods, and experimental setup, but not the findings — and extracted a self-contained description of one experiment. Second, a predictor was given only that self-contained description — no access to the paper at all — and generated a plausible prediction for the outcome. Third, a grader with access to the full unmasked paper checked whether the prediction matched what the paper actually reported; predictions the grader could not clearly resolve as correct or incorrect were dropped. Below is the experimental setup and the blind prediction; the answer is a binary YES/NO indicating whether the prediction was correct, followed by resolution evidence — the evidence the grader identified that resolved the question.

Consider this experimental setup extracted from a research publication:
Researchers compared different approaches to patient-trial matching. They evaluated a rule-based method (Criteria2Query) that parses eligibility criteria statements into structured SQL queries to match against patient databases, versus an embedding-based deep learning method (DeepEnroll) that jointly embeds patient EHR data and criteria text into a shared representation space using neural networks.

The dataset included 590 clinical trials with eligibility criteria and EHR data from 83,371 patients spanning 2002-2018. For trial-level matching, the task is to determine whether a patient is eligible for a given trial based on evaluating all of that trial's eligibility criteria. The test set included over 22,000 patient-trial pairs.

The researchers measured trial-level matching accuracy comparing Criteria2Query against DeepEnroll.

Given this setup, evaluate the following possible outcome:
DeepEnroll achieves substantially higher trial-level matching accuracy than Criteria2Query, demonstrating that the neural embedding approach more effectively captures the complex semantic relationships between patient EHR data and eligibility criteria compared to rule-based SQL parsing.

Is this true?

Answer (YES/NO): YES